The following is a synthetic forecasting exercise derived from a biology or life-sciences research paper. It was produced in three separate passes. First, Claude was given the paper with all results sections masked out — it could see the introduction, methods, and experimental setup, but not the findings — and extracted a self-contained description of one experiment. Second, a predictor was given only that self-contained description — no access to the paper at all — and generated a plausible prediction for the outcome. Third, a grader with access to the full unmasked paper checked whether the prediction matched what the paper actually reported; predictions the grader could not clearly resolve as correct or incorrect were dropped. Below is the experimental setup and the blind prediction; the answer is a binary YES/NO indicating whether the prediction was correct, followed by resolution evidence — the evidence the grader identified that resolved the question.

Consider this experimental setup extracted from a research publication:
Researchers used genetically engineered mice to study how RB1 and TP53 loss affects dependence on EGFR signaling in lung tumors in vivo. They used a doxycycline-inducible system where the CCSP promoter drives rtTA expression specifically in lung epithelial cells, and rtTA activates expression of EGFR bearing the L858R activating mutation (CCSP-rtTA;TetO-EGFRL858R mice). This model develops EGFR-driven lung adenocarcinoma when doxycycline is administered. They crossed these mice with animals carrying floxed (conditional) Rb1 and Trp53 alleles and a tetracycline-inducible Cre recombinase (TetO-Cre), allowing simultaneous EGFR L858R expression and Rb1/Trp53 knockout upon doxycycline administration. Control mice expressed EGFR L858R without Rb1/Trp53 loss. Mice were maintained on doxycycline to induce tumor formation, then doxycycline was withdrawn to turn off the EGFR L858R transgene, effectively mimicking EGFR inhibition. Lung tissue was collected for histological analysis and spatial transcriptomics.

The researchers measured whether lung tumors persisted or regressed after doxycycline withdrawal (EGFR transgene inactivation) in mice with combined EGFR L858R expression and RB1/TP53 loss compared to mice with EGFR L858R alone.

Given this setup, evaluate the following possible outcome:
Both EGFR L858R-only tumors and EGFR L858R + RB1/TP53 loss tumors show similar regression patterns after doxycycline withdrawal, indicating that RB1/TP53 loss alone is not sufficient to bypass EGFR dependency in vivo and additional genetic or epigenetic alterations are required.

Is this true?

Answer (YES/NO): NO